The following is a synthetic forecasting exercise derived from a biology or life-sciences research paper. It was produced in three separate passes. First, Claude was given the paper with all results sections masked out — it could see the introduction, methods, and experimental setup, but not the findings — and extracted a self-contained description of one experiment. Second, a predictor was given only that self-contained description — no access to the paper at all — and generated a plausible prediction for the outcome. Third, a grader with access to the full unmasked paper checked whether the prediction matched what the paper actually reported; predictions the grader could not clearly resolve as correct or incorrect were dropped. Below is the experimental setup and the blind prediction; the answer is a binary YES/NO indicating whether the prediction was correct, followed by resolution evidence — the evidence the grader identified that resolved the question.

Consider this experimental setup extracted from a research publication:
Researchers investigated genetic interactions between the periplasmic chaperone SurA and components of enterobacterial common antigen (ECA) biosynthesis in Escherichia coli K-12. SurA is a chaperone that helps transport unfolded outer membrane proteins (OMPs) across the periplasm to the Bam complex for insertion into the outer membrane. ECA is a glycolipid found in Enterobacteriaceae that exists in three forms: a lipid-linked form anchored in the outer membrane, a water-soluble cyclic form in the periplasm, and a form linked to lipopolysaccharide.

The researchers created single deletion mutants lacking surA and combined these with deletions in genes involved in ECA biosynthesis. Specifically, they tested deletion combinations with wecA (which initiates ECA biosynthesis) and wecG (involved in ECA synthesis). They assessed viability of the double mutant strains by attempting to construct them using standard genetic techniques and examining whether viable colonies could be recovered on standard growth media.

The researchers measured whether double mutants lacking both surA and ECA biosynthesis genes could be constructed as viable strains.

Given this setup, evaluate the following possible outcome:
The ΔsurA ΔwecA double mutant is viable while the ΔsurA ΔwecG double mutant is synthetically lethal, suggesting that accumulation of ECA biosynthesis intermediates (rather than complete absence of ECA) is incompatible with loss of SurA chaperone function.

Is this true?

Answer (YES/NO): NO